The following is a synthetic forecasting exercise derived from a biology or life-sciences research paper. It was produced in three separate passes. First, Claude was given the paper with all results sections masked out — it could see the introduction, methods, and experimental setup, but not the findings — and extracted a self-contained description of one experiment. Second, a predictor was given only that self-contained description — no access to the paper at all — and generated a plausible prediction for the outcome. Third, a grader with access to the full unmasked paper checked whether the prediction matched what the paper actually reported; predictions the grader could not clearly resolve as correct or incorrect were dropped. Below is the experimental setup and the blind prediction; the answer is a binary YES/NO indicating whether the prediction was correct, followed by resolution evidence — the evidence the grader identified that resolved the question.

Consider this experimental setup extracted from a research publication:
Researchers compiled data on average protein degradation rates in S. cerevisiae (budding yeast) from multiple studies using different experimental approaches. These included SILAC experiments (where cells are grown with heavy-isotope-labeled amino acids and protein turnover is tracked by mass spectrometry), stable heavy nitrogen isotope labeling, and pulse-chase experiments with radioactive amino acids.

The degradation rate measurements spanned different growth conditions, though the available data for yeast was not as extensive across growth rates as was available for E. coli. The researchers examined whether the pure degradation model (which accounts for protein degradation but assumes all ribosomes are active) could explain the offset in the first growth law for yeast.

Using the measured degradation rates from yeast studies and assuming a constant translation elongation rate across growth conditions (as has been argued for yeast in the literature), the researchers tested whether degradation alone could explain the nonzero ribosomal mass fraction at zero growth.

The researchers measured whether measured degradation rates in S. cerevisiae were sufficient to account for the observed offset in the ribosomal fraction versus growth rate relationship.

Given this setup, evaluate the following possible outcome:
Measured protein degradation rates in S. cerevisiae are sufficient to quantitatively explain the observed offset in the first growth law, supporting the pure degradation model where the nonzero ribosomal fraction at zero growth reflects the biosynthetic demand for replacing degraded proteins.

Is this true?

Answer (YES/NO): NO